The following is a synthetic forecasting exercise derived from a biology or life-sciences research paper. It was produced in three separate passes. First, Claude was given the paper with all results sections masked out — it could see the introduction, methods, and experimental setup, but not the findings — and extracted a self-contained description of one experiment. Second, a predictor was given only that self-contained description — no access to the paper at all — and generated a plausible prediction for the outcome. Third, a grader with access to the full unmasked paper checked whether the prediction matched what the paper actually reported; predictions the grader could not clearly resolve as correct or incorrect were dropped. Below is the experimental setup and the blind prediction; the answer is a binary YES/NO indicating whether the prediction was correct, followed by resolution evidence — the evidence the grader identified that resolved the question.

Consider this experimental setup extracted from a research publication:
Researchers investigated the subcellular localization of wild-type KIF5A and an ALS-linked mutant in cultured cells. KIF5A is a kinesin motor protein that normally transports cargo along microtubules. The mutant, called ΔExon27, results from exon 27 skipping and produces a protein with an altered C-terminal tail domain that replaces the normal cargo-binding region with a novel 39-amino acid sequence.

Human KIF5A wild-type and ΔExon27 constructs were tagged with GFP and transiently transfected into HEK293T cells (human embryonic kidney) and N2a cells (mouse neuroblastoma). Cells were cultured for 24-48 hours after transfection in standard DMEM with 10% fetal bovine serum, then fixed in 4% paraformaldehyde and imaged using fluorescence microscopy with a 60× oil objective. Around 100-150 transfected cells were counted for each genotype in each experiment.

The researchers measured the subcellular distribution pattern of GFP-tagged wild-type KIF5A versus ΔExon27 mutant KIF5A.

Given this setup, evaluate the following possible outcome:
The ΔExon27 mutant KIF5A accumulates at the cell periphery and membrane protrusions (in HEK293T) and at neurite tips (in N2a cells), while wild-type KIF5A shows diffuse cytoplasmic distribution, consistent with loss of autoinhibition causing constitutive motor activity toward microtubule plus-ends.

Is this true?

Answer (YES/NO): NO